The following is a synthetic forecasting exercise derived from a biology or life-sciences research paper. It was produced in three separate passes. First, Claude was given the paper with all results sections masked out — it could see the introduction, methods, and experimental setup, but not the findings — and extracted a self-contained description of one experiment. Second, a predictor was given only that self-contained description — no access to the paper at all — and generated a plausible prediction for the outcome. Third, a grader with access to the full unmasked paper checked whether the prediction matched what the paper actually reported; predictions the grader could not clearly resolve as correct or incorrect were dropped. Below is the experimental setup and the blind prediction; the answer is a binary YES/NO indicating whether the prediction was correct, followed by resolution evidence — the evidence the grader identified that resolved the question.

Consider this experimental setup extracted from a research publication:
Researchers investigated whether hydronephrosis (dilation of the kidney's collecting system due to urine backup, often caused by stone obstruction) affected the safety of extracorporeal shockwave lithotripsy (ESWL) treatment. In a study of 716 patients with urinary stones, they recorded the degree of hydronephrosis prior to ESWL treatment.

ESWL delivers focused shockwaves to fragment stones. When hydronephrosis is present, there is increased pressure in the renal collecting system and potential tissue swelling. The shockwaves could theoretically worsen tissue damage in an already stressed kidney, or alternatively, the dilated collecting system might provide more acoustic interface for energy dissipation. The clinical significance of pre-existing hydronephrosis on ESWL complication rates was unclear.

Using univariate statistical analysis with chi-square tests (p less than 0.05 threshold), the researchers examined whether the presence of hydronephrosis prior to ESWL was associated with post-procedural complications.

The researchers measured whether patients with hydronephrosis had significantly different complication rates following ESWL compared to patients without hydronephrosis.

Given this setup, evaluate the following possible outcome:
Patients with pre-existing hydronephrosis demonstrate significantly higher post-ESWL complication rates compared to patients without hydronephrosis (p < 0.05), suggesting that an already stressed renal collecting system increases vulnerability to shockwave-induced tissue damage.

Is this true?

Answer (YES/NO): YES